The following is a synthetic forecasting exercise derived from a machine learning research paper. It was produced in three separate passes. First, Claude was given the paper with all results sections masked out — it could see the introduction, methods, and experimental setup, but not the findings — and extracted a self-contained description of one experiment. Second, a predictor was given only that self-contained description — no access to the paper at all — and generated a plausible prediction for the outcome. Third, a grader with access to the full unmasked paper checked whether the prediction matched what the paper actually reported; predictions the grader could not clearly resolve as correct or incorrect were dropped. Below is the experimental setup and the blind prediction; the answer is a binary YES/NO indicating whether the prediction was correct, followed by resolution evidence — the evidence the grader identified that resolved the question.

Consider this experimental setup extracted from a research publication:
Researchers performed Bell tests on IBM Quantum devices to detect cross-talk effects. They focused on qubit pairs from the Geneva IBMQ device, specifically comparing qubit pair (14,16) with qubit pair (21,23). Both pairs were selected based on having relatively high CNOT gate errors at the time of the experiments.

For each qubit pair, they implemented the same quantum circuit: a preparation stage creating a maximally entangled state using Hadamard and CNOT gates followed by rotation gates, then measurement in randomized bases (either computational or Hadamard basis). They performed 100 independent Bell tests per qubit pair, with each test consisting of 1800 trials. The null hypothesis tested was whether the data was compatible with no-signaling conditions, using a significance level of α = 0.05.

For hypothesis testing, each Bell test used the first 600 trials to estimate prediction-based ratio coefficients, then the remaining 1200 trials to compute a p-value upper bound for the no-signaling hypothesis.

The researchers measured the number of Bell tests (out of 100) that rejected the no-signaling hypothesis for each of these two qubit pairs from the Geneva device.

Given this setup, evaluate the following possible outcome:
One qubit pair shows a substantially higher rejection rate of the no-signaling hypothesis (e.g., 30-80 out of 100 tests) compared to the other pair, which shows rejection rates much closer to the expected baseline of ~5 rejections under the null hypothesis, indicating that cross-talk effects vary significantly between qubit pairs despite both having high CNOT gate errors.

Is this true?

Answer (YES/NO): YES